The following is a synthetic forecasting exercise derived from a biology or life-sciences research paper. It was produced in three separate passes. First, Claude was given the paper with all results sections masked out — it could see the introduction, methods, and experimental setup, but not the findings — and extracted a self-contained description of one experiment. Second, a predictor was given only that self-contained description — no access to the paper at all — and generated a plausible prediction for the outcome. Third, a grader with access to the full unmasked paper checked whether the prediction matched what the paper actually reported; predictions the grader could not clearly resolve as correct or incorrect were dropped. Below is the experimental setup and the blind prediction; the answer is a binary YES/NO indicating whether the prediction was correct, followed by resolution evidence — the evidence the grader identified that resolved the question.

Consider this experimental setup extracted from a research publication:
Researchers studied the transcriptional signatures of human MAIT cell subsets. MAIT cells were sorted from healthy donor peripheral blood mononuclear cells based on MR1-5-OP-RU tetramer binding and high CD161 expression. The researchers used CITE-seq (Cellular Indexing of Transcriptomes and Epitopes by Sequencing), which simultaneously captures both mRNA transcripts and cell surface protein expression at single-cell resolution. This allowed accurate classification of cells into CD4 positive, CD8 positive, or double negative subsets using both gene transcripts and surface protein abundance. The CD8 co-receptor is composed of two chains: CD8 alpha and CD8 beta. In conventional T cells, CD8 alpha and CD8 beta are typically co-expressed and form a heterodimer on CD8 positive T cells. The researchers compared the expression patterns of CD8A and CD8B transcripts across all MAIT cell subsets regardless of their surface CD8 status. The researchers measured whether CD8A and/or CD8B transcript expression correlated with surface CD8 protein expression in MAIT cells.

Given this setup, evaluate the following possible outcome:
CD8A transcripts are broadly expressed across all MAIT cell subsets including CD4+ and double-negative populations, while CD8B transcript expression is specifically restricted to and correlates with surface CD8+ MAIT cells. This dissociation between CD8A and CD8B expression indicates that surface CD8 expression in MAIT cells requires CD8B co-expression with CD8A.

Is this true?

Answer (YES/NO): YES